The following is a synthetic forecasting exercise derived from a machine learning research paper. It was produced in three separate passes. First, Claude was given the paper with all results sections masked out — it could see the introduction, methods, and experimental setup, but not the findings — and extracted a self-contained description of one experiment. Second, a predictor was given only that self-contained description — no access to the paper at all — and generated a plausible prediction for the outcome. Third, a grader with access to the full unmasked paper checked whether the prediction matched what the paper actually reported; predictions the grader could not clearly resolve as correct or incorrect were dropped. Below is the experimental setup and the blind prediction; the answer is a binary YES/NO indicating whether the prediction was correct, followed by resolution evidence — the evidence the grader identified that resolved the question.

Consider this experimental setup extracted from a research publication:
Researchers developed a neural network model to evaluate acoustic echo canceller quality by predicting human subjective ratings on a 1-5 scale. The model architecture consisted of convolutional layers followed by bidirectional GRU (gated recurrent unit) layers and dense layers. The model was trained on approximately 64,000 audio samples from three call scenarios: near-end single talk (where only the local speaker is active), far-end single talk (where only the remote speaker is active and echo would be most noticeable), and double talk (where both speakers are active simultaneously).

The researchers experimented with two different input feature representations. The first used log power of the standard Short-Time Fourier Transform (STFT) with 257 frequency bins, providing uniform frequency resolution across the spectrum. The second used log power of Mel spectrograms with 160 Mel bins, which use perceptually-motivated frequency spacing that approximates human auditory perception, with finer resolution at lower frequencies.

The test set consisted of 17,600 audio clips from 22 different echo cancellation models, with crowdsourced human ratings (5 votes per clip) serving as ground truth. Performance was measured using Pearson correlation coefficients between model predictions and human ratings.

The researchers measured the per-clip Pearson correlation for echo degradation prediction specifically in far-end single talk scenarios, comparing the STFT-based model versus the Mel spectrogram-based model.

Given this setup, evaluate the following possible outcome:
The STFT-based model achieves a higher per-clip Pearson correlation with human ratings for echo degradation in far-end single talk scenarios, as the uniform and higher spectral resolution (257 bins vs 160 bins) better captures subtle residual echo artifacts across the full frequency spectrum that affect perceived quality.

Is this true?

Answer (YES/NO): YES